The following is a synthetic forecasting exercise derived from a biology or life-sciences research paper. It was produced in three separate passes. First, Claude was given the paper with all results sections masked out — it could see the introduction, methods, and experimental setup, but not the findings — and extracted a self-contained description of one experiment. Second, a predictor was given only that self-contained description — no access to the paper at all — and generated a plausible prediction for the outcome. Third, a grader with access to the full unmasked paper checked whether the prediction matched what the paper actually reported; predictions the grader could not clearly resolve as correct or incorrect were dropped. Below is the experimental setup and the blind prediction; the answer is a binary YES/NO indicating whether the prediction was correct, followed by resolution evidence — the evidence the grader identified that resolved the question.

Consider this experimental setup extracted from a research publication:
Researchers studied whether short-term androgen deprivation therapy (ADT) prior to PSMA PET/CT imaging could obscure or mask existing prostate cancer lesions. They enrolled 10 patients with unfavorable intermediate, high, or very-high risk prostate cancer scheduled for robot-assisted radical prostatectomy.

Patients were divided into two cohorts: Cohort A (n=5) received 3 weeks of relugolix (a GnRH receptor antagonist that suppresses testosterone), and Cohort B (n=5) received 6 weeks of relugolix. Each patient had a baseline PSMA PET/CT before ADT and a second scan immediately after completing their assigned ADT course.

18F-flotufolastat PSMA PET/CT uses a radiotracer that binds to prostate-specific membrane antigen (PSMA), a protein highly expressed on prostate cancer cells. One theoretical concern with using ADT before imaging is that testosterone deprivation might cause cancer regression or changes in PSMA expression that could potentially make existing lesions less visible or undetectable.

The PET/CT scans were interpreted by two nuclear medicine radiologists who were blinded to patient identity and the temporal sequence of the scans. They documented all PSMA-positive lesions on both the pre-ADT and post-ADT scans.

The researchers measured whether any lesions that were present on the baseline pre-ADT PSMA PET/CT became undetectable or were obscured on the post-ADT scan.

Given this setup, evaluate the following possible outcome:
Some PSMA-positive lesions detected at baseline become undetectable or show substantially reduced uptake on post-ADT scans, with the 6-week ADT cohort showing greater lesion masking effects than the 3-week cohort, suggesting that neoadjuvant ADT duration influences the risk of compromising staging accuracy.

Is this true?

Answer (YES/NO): NO